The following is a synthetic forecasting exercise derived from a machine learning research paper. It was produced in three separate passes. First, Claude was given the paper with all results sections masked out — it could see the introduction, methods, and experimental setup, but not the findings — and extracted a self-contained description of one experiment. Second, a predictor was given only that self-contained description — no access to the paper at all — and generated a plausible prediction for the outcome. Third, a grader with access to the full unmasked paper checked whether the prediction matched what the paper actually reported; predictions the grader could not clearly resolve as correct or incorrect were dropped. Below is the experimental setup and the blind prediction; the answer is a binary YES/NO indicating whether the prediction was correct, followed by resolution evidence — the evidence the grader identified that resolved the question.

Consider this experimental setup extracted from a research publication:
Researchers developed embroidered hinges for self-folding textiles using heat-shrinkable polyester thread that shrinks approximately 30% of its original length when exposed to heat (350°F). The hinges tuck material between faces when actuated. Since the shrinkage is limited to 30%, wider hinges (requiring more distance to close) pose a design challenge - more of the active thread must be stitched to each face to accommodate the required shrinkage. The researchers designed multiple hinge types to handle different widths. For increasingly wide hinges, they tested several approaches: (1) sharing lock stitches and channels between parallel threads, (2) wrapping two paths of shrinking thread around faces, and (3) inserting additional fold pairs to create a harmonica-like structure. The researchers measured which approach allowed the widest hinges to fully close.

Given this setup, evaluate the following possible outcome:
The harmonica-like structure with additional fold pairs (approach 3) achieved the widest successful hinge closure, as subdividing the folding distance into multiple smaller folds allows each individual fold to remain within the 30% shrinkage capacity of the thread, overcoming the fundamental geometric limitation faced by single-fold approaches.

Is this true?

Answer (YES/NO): YES